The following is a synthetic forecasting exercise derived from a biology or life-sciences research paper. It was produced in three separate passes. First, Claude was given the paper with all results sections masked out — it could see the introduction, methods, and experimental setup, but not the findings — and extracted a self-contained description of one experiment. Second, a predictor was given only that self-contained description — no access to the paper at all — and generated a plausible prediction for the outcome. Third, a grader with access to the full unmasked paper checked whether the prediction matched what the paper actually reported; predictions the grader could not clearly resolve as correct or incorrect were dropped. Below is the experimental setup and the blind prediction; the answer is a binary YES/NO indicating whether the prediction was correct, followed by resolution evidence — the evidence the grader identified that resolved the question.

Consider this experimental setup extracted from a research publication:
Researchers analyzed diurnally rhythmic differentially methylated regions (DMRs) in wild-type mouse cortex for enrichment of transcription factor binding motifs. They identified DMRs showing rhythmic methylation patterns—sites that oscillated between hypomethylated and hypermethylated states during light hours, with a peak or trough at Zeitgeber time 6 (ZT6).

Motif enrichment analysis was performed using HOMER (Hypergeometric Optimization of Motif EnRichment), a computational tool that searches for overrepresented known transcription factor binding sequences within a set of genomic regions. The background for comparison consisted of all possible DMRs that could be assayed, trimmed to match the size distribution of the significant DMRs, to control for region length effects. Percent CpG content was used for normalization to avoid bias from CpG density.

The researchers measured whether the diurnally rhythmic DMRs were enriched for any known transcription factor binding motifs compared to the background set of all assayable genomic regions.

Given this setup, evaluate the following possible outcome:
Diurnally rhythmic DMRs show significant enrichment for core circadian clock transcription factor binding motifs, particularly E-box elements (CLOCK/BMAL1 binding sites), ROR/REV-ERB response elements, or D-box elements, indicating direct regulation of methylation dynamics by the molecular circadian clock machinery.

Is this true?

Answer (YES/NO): NO